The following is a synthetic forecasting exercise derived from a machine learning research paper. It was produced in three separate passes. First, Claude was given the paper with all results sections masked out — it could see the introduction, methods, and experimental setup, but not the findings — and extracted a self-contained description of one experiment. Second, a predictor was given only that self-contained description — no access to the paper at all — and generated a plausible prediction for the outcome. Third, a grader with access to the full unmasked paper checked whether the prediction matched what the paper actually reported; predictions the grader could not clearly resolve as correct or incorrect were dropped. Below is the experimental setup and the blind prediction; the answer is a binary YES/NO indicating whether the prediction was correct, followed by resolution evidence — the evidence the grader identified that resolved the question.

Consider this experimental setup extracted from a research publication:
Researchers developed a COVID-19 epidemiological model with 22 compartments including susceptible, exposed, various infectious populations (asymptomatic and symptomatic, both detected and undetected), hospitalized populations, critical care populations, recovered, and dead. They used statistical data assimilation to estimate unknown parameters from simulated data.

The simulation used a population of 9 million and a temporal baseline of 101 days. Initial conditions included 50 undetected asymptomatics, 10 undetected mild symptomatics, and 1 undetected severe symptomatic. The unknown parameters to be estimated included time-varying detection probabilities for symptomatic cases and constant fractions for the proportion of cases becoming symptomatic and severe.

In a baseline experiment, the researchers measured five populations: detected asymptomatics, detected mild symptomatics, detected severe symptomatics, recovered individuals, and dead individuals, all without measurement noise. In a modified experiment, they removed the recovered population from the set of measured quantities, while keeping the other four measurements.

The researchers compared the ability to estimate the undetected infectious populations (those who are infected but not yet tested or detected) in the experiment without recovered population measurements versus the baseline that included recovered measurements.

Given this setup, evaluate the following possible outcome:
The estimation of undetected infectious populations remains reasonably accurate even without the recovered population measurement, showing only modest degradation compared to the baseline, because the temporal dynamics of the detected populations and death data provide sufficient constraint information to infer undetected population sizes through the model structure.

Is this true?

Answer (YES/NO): NO